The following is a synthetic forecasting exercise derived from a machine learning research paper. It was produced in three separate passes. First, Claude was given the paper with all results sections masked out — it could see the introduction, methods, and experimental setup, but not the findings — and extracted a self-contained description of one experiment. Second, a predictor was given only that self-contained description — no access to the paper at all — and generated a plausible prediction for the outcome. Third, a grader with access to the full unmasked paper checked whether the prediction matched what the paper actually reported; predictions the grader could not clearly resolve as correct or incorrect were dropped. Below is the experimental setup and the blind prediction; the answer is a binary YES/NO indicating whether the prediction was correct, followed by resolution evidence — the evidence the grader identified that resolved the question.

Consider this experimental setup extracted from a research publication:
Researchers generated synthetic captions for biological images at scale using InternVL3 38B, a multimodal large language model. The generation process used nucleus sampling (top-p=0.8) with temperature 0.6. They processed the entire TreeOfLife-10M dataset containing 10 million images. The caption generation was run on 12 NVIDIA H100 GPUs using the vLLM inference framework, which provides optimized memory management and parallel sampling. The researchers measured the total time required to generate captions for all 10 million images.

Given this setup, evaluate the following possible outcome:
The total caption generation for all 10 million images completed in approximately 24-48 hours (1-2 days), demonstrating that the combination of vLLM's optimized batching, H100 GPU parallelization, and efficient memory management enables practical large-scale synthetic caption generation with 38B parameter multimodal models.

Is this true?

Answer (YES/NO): YES